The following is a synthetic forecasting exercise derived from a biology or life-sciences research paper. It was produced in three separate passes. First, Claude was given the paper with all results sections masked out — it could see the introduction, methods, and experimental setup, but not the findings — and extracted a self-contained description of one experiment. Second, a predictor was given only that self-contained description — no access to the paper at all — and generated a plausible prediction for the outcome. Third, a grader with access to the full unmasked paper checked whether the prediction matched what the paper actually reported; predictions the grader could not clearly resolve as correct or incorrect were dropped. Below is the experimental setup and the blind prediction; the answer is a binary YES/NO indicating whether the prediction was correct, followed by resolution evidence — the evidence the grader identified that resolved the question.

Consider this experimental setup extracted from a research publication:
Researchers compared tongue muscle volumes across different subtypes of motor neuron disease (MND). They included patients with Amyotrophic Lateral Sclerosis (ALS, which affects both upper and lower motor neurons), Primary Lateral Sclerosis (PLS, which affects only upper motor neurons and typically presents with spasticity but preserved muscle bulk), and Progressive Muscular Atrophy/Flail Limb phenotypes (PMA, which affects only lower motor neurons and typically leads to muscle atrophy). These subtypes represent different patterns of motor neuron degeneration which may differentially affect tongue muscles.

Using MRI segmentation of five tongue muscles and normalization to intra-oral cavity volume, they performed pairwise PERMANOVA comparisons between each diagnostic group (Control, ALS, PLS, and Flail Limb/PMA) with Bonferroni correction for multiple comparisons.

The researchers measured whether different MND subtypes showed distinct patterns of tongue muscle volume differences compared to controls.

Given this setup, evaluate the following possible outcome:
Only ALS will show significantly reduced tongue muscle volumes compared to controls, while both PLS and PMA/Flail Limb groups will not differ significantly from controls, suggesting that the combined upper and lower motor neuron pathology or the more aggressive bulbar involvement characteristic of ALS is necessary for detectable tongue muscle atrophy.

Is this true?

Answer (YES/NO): YES